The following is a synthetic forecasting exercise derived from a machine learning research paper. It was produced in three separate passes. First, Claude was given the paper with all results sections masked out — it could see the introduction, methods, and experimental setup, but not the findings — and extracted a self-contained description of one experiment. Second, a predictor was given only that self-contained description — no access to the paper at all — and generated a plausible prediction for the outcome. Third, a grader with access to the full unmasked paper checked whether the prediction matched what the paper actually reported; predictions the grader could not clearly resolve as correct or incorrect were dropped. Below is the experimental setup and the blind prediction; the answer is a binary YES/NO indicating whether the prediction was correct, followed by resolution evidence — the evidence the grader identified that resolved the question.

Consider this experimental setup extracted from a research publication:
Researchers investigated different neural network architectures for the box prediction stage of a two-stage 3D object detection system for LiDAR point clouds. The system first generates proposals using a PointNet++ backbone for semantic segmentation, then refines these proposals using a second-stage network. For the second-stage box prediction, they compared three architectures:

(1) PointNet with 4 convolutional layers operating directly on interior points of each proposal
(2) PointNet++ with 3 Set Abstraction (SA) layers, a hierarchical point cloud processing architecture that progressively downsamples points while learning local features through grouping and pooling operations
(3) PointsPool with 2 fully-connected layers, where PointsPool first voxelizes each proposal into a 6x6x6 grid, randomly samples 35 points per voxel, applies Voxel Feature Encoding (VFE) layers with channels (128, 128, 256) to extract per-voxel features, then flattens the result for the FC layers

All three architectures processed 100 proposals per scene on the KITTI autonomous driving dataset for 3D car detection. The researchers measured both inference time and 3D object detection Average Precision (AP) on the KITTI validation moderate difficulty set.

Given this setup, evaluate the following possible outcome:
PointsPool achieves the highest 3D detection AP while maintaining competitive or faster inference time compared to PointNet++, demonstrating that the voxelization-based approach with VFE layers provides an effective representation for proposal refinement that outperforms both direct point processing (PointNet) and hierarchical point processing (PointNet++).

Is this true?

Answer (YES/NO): NO